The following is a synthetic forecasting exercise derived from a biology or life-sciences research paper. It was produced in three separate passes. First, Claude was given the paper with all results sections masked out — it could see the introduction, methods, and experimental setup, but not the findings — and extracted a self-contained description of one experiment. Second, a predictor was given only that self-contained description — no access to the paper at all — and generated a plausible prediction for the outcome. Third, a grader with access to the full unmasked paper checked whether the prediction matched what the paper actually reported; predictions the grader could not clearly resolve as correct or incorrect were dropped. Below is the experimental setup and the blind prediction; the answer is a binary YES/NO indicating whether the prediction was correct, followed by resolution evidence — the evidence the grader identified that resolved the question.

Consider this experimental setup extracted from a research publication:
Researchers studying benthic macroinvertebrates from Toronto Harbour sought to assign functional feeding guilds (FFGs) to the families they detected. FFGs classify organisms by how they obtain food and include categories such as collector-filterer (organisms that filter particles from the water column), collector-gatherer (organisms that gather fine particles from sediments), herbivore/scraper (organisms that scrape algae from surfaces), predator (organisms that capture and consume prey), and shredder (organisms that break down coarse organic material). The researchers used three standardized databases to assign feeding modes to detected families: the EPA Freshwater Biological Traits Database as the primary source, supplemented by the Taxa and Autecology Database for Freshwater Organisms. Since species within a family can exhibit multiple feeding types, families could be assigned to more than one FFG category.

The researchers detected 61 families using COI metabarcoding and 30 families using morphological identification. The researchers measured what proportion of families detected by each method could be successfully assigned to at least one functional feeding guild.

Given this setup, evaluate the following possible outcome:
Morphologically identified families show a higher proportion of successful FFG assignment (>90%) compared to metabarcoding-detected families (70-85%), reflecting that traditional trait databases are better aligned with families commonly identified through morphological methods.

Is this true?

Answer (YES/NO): NO